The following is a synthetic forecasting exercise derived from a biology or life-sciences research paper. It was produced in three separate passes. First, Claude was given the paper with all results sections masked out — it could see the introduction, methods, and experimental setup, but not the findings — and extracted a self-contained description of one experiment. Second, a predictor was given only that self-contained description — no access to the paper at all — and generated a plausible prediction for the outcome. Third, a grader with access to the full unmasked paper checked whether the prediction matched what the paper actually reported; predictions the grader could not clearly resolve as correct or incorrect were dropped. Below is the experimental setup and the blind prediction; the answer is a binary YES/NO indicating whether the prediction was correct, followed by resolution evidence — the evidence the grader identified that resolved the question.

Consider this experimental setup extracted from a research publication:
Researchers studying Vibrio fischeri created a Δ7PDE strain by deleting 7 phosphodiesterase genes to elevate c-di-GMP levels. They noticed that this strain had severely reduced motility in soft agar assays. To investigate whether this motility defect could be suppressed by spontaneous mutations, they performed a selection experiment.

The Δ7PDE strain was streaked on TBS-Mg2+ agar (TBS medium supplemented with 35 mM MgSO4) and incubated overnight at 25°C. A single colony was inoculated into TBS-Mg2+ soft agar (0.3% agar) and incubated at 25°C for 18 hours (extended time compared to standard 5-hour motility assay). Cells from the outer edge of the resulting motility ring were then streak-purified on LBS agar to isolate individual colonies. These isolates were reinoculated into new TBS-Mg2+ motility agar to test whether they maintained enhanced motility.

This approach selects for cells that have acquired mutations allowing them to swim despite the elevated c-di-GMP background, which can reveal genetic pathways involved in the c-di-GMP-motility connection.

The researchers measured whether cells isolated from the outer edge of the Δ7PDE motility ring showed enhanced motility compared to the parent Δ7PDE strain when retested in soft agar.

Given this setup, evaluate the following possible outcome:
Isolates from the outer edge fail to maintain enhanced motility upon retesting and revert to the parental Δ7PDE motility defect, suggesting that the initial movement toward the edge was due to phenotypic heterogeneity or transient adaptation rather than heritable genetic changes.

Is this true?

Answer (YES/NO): YES